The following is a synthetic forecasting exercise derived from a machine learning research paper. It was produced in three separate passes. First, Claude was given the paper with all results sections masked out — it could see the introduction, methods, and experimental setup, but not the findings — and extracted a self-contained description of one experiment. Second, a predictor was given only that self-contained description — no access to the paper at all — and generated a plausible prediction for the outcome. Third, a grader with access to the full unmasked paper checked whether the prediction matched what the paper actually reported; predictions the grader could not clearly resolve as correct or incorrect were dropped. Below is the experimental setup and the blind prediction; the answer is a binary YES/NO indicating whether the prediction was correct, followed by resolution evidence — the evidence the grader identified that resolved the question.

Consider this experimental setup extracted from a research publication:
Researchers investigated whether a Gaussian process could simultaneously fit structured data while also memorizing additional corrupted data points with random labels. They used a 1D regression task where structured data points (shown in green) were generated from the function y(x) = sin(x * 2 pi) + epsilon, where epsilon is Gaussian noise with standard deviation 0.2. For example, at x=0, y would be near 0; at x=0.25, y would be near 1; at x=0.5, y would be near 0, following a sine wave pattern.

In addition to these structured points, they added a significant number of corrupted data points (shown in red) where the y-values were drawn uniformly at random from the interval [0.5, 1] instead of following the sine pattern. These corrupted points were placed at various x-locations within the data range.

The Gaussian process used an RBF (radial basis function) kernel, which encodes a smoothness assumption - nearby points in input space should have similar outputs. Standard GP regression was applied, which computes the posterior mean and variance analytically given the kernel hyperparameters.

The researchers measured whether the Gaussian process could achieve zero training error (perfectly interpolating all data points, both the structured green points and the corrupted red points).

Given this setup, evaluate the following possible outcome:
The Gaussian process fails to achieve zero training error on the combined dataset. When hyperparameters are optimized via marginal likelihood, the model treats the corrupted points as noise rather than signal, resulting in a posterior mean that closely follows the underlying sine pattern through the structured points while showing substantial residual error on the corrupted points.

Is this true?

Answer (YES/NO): NO